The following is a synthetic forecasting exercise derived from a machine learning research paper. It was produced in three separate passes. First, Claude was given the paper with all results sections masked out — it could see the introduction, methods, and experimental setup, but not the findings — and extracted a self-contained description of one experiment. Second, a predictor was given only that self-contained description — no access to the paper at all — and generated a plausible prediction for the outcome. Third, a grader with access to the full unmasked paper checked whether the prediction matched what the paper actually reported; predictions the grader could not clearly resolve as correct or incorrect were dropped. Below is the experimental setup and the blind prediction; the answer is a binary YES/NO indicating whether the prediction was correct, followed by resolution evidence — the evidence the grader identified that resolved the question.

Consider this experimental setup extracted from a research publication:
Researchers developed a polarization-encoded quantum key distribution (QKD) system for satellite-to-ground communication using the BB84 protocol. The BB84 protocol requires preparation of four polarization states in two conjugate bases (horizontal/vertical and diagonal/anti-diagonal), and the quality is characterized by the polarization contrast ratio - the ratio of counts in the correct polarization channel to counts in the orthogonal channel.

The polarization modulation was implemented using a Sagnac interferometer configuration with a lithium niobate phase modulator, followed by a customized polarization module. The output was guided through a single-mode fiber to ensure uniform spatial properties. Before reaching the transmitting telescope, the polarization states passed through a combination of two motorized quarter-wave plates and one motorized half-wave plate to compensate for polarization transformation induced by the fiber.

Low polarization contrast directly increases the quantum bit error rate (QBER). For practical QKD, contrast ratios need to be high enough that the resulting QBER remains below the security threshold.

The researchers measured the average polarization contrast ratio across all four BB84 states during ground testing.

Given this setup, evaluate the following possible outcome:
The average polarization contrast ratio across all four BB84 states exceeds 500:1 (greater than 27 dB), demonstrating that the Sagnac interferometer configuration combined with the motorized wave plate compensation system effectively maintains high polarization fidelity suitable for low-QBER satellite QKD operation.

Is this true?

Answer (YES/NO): NO